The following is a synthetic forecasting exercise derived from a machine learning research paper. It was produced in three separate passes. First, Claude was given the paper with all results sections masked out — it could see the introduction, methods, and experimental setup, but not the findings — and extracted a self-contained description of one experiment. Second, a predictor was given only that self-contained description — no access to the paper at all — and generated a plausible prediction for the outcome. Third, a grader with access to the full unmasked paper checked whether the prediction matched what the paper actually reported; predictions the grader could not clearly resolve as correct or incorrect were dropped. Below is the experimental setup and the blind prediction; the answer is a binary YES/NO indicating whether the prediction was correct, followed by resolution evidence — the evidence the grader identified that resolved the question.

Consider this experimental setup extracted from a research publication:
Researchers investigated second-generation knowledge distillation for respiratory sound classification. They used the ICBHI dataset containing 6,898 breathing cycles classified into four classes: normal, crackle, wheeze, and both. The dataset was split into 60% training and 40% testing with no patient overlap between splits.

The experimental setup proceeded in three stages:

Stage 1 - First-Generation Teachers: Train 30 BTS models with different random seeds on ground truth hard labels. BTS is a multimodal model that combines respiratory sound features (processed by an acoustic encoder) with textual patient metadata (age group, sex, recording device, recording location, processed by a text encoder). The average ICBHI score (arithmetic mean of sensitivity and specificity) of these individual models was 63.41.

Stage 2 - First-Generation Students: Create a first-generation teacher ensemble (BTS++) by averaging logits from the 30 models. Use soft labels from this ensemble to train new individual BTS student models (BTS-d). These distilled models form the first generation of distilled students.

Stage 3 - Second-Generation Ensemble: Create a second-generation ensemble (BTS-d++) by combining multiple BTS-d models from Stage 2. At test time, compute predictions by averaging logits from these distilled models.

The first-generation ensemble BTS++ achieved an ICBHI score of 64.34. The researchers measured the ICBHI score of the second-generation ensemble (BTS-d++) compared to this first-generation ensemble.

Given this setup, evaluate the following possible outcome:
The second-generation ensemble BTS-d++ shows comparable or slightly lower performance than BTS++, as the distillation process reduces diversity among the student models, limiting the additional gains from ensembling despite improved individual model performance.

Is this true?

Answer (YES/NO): NO